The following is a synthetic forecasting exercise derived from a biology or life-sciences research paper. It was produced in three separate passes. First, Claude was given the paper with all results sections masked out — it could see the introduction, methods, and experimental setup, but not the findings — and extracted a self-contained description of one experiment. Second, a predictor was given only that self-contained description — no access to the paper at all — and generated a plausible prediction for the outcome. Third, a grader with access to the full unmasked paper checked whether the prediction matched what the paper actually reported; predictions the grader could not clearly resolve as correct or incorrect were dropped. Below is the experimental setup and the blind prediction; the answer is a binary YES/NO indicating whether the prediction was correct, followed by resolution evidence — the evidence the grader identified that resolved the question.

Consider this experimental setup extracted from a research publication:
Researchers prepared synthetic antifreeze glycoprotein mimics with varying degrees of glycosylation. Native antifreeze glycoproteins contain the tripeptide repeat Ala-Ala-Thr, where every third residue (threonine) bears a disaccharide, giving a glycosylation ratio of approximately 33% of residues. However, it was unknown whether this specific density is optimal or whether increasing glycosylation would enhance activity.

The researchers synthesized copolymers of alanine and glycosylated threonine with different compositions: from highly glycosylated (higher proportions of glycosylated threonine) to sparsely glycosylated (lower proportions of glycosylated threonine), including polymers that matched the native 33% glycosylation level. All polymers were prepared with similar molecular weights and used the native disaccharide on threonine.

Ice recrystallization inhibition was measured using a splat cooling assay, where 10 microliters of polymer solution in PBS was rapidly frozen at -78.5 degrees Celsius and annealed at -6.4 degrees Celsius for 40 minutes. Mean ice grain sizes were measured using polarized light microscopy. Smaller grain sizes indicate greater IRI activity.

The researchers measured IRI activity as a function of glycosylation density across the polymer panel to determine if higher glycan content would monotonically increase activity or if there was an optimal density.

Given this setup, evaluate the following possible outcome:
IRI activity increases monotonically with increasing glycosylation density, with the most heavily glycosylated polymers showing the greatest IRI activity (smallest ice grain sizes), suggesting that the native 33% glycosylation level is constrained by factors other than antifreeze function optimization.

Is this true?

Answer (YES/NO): NO